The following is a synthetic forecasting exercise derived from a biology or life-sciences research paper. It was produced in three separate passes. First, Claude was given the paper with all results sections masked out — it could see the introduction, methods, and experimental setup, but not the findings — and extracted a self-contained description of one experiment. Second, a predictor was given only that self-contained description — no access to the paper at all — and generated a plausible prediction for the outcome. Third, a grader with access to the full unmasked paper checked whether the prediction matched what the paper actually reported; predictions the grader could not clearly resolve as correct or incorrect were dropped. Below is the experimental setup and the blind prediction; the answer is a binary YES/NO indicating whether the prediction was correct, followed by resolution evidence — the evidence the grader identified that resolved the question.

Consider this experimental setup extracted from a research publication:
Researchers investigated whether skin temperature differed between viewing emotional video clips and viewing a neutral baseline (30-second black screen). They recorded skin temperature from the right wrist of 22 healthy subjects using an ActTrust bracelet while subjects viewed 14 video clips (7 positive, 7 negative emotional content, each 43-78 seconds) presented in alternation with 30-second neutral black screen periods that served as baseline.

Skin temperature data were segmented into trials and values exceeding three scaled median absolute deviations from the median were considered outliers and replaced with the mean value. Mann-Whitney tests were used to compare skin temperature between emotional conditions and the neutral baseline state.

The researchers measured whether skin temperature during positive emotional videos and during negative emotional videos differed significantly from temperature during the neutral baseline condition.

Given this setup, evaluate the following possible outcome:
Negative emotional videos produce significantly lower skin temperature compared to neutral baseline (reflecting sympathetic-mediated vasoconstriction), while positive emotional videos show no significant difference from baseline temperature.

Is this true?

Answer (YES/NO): NO